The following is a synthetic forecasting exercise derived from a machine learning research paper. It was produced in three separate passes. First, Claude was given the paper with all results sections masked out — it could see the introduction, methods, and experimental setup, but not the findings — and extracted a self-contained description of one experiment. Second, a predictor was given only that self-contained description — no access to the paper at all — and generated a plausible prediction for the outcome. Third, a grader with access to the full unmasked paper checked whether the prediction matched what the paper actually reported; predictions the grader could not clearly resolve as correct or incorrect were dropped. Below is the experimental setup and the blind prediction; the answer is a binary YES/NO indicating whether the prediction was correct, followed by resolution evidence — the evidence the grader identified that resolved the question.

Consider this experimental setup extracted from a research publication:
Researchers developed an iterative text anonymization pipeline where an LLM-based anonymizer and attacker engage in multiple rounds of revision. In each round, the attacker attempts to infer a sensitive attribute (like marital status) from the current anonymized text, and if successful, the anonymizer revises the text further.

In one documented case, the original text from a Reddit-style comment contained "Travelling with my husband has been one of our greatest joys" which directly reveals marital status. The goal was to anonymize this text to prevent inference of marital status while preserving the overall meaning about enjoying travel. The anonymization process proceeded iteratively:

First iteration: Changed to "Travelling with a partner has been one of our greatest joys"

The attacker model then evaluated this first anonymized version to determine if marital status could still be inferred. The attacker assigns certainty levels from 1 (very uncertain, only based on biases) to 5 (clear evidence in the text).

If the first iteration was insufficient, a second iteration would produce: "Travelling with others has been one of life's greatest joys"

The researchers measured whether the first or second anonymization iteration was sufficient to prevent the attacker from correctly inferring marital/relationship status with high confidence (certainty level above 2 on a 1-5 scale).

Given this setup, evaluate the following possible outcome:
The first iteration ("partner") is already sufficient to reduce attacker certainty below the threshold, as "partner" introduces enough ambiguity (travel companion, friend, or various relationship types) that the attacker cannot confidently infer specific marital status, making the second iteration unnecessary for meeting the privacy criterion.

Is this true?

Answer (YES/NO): NO